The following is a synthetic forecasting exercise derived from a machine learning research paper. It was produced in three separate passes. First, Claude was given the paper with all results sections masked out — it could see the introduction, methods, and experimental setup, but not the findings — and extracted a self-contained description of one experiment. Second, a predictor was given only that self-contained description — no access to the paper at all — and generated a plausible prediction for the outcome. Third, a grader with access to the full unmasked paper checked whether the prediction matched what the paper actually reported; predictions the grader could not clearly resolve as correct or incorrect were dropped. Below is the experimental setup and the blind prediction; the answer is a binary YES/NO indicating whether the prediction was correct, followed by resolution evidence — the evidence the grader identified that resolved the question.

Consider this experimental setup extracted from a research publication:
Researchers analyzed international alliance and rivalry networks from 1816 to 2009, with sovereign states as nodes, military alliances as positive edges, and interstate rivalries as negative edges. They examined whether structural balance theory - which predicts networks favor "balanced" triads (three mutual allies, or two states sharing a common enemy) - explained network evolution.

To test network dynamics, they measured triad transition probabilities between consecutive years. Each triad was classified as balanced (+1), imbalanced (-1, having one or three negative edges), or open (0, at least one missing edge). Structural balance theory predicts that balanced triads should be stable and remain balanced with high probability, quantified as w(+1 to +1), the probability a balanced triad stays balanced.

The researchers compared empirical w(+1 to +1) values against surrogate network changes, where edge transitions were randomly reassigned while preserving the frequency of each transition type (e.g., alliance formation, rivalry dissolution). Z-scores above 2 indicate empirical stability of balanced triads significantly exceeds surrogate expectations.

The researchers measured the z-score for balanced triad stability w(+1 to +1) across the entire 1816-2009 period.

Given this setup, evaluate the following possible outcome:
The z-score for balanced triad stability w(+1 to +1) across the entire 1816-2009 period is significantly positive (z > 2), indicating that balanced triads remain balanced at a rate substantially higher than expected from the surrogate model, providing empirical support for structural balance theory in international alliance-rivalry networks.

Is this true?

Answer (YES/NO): NO